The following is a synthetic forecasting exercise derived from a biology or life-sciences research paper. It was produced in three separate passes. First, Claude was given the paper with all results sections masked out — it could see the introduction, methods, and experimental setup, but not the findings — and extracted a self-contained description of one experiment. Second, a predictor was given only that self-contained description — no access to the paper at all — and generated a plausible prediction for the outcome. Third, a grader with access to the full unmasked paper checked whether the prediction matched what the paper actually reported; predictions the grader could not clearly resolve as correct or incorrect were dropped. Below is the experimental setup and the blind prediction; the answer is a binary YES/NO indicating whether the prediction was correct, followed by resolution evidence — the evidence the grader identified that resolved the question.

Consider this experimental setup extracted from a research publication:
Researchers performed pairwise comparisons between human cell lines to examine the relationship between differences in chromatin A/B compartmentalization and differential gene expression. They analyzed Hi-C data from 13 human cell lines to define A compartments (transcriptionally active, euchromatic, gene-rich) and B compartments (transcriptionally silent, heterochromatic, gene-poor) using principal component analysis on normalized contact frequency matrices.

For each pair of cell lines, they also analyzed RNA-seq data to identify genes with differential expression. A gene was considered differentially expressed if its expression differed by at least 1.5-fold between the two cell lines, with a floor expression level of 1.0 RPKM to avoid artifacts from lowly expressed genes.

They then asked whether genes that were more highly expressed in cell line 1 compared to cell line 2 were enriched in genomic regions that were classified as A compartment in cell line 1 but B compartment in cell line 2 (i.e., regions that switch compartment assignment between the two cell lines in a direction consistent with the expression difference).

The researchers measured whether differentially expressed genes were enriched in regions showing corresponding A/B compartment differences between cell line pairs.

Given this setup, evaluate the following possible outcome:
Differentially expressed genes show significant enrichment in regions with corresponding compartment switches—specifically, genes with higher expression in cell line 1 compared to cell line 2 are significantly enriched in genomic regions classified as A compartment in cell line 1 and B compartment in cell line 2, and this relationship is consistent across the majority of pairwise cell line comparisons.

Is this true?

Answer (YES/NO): YES